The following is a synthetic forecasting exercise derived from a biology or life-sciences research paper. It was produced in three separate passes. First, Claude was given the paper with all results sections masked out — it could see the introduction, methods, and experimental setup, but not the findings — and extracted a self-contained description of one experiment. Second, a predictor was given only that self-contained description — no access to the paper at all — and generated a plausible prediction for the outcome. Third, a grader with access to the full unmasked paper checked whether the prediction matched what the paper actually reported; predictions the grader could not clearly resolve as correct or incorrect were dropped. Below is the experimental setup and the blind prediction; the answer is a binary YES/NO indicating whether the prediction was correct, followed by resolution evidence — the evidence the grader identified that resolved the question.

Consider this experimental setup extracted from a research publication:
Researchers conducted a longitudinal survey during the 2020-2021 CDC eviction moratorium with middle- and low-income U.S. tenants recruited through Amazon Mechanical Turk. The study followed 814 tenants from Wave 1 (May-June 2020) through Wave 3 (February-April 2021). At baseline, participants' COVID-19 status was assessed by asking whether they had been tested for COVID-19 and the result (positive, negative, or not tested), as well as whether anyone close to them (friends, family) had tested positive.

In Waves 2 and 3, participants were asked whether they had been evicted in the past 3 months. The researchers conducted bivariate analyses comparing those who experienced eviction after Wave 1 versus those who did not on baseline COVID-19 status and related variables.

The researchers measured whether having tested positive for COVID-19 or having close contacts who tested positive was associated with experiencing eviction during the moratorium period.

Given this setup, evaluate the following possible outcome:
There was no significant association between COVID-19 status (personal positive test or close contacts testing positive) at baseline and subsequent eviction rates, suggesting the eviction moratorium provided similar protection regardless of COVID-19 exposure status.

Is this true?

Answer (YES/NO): NO